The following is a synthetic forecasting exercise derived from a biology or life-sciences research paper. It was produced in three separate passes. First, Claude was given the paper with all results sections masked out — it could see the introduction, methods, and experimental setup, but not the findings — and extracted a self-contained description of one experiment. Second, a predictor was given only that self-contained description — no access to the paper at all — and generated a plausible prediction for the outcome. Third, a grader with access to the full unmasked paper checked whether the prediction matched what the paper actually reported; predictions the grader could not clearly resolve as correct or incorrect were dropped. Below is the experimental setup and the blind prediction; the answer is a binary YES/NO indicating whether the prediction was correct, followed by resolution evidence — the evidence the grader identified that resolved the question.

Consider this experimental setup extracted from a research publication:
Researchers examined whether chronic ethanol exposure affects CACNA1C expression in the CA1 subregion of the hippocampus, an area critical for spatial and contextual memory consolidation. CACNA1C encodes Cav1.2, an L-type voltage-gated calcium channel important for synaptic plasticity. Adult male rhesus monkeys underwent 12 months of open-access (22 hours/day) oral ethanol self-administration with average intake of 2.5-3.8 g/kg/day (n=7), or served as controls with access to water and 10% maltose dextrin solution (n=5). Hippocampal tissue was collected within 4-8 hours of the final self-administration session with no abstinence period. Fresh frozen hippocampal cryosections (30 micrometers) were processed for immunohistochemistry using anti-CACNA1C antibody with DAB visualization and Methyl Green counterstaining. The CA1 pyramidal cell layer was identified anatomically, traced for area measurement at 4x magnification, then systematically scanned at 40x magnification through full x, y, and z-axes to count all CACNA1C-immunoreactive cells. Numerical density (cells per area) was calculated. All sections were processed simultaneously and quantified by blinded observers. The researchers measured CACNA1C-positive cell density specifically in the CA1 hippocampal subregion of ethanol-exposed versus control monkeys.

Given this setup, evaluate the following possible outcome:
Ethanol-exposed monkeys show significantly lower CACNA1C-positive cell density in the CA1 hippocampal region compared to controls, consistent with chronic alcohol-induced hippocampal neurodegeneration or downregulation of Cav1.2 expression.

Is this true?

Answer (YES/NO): NO